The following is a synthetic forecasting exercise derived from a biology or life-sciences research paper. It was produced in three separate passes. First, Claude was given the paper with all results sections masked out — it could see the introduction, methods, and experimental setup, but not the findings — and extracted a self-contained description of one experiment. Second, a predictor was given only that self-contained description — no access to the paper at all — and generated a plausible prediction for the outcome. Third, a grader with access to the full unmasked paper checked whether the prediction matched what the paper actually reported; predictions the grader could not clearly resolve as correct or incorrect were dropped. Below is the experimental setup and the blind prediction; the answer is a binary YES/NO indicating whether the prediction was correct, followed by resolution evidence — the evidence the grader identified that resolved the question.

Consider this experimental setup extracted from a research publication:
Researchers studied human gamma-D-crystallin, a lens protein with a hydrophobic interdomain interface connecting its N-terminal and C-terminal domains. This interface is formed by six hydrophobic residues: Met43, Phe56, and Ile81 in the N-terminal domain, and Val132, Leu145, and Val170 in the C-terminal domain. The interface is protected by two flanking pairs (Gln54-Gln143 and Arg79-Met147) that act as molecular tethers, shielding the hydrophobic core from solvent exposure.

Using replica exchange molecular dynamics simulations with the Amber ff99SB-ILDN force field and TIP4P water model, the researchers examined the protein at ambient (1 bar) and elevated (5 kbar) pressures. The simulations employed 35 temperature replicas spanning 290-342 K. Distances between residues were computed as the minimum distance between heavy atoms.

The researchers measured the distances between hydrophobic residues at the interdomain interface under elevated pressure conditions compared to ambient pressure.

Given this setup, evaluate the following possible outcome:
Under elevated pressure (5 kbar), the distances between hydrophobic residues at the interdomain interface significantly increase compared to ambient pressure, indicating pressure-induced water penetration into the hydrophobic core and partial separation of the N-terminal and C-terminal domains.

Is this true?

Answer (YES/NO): NO